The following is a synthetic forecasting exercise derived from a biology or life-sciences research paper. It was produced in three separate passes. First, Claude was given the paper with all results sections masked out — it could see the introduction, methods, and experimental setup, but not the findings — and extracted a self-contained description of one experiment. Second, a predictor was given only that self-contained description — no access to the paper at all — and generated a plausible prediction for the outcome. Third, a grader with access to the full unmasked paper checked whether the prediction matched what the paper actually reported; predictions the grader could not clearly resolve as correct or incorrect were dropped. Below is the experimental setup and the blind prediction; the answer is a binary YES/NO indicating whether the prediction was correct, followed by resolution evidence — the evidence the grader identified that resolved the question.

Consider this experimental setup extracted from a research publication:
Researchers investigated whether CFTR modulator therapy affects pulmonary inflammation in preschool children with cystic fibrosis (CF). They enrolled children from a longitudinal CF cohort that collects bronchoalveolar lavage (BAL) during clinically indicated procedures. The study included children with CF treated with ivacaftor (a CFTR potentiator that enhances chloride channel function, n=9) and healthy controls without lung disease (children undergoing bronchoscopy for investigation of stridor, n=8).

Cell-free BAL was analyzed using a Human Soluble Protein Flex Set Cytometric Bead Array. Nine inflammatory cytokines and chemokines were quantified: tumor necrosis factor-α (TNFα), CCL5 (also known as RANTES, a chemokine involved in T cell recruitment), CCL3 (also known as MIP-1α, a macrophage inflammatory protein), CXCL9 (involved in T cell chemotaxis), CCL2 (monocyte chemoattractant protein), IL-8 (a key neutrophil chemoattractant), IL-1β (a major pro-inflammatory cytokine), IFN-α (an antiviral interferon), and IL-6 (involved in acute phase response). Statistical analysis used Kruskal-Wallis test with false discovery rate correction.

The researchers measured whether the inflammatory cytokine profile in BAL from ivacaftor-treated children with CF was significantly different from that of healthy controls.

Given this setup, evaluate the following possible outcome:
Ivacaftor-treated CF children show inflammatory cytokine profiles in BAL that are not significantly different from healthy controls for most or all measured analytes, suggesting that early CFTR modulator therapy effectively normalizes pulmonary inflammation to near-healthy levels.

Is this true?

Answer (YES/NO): YES